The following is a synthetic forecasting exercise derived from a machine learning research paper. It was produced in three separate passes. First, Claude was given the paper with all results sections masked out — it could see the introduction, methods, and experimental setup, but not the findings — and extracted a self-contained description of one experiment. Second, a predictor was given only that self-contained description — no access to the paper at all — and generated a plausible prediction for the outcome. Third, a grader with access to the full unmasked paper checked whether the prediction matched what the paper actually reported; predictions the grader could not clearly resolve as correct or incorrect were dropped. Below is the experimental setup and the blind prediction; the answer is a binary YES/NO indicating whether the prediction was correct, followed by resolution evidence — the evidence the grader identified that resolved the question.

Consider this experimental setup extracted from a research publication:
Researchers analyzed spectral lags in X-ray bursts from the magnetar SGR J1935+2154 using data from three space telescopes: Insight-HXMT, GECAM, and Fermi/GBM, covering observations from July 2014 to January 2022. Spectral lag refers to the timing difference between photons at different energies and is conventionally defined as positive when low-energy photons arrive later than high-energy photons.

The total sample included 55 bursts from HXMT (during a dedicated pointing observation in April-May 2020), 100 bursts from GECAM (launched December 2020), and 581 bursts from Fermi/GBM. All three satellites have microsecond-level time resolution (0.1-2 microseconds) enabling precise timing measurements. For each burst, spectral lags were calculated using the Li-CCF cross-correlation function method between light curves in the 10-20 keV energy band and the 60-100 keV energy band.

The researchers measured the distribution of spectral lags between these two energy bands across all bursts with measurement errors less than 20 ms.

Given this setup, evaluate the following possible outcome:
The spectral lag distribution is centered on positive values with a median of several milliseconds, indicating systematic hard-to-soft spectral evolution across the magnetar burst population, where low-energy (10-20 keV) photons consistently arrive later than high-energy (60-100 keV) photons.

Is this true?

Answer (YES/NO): NO